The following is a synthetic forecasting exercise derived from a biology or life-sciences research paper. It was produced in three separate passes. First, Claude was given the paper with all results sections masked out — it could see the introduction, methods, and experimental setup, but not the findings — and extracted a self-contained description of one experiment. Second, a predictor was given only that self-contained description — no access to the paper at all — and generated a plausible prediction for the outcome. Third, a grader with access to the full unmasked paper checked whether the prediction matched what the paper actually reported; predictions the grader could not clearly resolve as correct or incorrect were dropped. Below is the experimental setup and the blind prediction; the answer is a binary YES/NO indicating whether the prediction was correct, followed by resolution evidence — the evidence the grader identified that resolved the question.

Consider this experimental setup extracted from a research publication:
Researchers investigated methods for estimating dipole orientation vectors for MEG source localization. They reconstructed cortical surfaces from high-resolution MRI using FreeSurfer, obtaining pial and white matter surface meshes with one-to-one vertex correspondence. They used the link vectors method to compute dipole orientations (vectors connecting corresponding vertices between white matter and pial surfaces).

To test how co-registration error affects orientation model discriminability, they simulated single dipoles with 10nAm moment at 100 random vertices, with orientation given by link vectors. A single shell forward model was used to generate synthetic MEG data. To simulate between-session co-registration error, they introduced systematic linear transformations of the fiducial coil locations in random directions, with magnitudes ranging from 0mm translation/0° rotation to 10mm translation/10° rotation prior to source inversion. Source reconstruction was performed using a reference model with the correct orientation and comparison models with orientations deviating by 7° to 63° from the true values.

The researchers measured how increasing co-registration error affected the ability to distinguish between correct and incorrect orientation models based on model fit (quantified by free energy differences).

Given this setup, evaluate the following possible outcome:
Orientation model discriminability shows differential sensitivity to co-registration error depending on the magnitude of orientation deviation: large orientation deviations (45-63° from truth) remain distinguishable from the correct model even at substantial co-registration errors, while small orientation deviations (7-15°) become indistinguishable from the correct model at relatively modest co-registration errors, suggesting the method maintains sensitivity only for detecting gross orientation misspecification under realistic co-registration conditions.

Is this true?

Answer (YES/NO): NO